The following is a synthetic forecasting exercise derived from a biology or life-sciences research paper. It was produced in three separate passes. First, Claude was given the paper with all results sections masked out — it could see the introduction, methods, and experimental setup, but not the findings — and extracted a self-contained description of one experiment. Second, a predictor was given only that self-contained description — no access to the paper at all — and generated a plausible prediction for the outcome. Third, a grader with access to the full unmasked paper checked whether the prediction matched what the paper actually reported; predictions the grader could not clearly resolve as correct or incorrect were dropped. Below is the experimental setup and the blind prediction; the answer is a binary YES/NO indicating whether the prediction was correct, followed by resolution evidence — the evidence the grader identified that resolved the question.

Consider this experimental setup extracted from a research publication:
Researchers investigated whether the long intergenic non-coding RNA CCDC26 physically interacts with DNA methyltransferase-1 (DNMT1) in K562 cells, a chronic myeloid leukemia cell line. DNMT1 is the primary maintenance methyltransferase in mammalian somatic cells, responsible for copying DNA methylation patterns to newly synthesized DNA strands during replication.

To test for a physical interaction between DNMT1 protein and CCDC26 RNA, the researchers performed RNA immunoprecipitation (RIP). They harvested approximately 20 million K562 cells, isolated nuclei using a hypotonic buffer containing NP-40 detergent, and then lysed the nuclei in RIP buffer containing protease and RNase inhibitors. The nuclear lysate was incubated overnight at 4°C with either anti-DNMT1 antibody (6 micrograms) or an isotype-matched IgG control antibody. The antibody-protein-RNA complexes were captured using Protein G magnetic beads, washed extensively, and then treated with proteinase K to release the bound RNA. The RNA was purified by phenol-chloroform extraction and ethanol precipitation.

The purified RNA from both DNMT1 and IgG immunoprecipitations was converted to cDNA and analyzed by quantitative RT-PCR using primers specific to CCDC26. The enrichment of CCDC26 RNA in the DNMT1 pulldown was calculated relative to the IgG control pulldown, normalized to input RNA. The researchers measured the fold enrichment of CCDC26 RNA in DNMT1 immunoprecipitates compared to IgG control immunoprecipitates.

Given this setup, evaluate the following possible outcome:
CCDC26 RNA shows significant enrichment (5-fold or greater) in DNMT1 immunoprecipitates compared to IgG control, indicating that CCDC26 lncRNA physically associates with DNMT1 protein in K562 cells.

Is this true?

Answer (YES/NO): NO